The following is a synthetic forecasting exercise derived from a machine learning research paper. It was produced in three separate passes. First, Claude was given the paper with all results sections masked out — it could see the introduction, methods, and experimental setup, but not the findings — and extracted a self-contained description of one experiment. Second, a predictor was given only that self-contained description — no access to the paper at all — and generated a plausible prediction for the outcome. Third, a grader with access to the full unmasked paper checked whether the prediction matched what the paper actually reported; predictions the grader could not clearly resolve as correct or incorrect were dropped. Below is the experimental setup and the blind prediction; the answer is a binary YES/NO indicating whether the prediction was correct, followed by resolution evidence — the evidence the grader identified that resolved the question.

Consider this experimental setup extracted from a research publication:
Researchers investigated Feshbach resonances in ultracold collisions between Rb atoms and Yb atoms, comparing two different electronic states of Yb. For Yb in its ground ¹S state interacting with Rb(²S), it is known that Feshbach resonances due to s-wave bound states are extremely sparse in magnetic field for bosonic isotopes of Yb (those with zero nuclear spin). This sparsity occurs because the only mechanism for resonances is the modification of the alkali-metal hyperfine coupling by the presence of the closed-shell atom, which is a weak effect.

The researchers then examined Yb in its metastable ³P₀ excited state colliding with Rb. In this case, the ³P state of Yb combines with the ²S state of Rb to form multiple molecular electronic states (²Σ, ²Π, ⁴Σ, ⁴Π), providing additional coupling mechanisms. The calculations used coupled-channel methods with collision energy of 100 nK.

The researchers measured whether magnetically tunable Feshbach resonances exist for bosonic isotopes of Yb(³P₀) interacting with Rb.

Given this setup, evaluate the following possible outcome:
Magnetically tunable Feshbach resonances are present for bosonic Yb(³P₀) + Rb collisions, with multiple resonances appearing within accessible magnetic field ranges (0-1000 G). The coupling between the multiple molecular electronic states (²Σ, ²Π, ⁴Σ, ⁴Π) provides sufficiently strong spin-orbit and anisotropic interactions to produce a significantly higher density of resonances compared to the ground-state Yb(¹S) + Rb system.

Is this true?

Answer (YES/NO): YES